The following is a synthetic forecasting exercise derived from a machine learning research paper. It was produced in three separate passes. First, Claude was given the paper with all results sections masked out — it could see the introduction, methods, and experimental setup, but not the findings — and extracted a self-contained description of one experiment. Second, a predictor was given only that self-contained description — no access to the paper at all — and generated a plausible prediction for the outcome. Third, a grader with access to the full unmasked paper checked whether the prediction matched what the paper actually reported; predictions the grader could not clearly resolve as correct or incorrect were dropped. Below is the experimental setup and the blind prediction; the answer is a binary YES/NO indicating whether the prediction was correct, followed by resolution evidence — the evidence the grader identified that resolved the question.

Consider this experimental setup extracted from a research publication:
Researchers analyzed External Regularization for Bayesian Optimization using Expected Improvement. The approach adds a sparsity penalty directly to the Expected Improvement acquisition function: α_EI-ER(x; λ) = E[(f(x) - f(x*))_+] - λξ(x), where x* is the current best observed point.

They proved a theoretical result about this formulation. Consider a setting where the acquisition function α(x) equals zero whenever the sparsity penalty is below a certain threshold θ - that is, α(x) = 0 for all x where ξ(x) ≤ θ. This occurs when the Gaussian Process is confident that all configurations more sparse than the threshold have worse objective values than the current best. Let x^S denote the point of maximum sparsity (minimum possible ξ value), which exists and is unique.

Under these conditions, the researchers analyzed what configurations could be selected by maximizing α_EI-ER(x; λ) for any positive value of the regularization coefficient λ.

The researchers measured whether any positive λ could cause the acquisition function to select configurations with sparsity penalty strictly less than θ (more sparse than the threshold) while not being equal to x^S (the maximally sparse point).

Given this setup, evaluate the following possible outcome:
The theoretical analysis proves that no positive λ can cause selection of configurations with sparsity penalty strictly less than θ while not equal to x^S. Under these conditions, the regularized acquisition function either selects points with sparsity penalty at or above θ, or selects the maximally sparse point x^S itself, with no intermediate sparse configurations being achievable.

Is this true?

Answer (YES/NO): YES